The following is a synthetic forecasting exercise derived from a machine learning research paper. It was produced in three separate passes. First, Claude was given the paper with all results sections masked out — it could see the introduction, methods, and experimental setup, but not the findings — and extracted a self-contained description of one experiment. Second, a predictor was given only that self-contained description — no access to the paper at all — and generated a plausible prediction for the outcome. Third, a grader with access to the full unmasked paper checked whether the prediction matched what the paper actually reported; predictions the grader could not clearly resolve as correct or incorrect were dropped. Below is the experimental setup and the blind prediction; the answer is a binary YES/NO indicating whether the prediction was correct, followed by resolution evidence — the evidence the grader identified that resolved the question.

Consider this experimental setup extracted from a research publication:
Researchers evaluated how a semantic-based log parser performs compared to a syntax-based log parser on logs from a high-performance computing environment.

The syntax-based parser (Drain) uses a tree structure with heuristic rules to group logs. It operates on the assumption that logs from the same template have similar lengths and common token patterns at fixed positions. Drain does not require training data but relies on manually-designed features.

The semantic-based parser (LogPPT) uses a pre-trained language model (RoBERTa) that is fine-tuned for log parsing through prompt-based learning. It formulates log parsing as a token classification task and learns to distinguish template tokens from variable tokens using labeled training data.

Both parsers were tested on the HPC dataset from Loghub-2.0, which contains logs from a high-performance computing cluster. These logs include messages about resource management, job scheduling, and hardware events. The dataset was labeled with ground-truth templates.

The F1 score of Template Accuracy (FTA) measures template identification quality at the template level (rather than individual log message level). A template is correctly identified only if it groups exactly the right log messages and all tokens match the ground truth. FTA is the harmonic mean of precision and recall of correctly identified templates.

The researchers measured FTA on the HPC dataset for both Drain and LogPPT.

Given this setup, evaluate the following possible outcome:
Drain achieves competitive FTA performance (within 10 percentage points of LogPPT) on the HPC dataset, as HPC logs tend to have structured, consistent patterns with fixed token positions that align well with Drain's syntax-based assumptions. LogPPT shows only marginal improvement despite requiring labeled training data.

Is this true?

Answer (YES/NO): NO